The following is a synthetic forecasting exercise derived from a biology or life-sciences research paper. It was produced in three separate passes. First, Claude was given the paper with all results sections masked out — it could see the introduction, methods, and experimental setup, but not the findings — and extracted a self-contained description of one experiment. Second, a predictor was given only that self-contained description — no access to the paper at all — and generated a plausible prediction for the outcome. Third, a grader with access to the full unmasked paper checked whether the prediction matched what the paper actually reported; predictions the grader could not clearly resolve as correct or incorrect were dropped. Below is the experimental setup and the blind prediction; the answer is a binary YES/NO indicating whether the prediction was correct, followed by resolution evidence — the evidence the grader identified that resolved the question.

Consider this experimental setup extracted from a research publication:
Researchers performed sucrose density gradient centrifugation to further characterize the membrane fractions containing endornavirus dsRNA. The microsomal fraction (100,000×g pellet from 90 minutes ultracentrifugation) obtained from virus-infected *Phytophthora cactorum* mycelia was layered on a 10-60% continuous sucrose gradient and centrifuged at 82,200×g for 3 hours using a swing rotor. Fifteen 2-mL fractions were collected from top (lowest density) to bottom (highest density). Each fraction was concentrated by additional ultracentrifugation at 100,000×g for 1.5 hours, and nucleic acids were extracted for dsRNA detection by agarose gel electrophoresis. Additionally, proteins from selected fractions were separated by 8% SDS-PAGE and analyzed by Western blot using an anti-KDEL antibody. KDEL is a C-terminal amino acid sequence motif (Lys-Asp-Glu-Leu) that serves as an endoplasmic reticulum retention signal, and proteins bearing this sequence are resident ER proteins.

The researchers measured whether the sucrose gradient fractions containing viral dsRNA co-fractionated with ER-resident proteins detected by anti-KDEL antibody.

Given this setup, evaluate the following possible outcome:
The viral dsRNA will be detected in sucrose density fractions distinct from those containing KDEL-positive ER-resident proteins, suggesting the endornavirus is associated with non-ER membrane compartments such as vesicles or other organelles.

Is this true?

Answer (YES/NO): NO